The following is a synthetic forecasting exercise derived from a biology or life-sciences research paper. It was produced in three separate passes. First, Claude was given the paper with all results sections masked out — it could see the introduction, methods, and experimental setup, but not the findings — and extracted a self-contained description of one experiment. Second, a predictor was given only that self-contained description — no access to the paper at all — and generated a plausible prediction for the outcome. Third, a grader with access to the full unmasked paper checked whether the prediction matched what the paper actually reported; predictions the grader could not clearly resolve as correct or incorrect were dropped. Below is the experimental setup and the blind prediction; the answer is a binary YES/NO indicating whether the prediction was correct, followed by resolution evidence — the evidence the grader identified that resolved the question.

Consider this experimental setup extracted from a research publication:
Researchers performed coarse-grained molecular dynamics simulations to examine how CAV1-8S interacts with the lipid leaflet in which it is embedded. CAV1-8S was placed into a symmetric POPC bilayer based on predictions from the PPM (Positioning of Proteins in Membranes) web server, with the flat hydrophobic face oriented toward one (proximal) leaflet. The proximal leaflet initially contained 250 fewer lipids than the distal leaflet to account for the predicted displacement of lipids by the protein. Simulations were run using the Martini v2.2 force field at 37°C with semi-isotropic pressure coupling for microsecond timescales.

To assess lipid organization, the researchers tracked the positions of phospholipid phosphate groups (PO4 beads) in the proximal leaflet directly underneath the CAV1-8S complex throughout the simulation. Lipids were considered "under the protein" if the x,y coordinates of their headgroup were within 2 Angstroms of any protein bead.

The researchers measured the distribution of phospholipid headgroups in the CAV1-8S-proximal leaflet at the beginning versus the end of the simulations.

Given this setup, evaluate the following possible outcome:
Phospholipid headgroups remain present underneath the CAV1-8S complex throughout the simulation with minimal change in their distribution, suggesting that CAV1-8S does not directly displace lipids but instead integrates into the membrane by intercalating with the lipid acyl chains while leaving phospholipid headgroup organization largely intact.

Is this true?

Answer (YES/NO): NO